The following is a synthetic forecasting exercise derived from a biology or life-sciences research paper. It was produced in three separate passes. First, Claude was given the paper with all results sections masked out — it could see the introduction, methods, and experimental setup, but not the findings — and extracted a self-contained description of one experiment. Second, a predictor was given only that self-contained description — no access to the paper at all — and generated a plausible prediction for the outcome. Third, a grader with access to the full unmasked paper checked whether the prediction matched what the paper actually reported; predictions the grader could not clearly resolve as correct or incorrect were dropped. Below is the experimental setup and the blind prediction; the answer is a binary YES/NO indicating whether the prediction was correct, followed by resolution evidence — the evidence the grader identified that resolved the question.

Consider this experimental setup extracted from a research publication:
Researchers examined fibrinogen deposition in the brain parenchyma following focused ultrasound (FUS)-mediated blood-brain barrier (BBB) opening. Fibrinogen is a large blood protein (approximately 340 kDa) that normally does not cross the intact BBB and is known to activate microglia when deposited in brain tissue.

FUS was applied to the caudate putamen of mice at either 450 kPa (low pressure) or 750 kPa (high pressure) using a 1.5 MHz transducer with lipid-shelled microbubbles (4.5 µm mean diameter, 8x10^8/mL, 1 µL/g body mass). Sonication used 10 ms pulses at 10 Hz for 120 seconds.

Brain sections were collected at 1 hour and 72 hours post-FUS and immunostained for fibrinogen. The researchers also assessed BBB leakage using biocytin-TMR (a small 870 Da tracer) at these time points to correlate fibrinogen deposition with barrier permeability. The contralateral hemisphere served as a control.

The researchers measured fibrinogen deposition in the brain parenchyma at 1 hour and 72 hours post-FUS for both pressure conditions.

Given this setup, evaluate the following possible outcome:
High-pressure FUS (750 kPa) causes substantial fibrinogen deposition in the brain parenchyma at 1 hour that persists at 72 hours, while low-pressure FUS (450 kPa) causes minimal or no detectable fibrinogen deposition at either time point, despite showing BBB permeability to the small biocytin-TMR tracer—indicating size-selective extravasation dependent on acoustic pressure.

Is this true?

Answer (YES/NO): NO